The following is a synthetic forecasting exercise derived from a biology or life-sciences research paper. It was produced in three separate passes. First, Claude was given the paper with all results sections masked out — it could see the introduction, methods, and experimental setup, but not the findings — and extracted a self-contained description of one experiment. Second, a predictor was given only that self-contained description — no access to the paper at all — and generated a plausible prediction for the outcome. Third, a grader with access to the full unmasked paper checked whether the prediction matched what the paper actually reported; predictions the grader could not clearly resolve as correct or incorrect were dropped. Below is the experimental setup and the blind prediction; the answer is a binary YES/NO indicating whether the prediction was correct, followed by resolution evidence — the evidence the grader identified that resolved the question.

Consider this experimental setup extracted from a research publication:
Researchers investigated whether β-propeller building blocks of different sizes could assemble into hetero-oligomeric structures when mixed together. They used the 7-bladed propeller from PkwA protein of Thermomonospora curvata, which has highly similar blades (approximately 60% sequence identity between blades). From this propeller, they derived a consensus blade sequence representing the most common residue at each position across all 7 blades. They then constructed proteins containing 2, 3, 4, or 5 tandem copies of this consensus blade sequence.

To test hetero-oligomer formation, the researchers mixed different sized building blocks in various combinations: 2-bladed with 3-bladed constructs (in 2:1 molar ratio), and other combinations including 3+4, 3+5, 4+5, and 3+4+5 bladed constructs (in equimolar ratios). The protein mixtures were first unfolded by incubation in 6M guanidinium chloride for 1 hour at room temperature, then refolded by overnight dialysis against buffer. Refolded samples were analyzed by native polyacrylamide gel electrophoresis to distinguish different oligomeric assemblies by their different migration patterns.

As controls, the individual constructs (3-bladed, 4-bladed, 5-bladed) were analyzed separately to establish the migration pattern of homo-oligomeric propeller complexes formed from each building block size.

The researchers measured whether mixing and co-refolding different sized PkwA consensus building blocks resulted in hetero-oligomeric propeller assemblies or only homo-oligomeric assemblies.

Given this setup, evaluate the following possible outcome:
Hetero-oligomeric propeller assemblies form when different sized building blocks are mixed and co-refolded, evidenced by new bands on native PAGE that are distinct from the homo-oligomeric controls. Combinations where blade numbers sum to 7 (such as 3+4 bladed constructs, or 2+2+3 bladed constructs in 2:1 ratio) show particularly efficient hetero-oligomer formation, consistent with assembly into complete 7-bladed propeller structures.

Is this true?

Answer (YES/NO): NO